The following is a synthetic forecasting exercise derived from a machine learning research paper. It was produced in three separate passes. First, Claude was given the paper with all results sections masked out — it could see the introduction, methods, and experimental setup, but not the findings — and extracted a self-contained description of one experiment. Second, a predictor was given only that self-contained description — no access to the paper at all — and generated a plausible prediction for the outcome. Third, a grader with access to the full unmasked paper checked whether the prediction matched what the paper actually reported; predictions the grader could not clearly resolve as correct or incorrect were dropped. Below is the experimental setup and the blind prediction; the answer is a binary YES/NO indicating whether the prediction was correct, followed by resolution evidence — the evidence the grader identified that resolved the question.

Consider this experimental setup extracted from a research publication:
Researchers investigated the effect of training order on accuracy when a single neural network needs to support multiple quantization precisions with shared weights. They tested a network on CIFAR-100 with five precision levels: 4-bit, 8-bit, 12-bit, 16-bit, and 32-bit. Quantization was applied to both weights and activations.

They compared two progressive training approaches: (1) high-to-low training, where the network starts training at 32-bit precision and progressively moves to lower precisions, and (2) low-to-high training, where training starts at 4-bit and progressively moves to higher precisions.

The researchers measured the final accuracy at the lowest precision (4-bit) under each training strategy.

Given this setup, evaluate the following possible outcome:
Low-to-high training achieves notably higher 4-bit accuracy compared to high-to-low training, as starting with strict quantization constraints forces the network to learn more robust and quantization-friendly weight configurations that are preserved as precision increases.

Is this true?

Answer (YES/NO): NO